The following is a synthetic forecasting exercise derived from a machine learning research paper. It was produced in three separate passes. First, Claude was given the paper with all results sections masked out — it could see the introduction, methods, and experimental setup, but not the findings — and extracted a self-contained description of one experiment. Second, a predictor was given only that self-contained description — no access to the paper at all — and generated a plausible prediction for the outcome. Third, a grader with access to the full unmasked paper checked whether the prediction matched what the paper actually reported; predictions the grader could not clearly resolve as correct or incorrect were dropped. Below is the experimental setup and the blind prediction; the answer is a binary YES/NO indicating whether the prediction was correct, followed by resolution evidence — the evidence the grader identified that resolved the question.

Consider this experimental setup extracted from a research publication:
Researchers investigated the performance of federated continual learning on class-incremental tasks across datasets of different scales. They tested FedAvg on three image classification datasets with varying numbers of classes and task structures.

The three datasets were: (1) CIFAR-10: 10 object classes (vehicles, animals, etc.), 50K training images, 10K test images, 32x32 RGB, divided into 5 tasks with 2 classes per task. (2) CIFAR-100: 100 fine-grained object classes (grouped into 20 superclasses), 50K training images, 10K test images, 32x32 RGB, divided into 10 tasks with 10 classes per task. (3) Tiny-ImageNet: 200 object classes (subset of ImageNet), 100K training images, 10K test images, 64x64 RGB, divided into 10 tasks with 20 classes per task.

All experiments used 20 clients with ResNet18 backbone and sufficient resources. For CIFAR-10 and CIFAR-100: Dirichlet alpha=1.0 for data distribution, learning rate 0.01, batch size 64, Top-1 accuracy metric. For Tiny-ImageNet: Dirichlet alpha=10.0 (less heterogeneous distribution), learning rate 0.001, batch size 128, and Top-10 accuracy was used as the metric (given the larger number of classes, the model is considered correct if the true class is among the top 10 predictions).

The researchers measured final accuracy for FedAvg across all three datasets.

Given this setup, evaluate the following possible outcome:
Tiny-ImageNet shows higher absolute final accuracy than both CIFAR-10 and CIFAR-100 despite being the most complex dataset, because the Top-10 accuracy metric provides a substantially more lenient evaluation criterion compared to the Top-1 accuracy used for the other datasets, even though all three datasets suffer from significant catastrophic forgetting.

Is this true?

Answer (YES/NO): NO